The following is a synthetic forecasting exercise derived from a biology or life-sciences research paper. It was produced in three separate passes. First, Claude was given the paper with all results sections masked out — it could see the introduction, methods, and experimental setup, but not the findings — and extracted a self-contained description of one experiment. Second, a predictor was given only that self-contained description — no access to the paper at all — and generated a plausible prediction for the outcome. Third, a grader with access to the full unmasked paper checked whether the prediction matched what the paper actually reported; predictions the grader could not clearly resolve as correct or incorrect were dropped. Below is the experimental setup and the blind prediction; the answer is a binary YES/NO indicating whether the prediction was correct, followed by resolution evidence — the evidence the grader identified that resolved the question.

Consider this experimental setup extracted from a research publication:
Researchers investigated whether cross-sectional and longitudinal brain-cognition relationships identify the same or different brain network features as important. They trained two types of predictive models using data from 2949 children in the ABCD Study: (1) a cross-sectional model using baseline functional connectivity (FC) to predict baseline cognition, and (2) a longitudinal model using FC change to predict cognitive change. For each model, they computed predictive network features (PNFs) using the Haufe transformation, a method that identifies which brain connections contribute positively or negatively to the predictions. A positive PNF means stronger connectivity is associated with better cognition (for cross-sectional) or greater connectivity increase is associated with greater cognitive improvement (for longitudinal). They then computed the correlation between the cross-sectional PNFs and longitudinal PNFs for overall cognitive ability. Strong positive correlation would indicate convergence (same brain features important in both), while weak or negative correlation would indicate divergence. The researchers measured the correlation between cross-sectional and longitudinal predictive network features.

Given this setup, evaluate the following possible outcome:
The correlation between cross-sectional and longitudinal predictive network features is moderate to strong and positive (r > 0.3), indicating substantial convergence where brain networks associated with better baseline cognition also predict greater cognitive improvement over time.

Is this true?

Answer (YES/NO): NO